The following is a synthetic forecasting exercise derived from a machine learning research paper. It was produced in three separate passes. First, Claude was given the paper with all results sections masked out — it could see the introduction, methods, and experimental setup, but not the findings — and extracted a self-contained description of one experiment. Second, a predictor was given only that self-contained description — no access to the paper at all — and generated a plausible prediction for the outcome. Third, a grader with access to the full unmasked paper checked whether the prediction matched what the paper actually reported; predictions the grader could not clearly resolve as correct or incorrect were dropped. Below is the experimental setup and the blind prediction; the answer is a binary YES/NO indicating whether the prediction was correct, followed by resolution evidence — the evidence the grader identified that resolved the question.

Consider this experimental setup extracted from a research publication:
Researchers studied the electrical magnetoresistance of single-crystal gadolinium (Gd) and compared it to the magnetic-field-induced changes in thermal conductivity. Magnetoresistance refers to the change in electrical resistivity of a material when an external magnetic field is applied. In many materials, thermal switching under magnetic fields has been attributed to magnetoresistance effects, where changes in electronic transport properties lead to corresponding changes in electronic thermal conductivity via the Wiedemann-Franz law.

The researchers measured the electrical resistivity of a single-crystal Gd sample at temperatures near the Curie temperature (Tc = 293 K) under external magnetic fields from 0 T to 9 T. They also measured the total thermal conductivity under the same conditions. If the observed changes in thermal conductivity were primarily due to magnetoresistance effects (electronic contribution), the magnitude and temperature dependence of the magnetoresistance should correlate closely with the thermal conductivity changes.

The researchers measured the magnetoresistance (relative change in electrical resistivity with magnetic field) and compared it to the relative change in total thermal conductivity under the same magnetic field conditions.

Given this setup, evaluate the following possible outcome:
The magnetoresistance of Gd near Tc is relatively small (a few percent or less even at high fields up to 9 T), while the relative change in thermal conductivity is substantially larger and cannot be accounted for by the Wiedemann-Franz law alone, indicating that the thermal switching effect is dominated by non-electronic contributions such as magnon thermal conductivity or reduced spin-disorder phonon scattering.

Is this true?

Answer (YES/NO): YES